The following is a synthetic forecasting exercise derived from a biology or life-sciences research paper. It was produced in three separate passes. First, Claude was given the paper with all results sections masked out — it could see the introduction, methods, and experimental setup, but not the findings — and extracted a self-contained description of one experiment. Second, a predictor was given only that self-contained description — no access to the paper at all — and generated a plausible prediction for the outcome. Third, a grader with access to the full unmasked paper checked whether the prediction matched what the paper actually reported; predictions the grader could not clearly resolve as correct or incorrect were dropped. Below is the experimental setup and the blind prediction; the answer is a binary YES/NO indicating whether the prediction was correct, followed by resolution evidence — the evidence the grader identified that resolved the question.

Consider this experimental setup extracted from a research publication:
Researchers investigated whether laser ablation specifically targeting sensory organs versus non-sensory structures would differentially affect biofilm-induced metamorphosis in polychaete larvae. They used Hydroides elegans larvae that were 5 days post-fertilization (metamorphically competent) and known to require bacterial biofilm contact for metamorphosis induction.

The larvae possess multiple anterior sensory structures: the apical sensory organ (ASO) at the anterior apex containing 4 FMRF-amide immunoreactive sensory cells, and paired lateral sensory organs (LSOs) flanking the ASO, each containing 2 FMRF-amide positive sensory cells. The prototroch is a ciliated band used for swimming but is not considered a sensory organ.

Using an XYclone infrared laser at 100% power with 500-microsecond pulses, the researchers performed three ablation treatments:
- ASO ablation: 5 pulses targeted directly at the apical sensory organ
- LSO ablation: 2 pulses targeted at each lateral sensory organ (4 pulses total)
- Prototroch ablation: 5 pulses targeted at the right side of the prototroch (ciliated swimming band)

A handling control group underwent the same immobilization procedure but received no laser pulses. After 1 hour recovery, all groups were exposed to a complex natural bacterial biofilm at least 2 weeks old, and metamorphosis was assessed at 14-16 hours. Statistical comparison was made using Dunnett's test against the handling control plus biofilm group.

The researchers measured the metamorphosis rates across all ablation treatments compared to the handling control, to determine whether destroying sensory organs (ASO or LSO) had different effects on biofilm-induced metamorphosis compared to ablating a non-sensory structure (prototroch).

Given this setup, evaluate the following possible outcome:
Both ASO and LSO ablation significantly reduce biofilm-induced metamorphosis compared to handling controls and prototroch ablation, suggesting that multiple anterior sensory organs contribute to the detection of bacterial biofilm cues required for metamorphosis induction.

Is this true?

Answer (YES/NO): NO